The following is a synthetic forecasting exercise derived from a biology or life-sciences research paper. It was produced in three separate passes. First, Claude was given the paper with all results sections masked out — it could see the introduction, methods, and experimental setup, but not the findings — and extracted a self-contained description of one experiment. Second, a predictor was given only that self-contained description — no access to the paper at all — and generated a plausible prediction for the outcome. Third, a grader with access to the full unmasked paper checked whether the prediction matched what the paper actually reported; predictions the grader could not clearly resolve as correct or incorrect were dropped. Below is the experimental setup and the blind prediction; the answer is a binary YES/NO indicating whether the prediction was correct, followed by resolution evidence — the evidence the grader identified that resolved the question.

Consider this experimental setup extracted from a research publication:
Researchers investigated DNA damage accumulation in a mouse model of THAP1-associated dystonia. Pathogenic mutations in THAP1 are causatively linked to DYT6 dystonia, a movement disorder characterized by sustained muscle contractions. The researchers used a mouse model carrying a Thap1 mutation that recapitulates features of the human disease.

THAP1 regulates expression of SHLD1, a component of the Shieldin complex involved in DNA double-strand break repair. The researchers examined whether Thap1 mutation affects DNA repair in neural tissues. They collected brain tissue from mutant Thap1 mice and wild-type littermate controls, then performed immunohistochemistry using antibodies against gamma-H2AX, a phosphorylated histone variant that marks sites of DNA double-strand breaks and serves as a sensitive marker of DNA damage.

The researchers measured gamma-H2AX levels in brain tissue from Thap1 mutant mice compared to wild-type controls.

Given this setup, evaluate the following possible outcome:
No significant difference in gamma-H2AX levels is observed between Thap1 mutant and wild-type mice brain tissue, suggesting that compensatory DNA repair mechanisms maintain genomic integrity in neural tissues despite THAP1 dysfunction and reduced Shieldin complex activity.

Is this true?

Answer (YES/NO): NO